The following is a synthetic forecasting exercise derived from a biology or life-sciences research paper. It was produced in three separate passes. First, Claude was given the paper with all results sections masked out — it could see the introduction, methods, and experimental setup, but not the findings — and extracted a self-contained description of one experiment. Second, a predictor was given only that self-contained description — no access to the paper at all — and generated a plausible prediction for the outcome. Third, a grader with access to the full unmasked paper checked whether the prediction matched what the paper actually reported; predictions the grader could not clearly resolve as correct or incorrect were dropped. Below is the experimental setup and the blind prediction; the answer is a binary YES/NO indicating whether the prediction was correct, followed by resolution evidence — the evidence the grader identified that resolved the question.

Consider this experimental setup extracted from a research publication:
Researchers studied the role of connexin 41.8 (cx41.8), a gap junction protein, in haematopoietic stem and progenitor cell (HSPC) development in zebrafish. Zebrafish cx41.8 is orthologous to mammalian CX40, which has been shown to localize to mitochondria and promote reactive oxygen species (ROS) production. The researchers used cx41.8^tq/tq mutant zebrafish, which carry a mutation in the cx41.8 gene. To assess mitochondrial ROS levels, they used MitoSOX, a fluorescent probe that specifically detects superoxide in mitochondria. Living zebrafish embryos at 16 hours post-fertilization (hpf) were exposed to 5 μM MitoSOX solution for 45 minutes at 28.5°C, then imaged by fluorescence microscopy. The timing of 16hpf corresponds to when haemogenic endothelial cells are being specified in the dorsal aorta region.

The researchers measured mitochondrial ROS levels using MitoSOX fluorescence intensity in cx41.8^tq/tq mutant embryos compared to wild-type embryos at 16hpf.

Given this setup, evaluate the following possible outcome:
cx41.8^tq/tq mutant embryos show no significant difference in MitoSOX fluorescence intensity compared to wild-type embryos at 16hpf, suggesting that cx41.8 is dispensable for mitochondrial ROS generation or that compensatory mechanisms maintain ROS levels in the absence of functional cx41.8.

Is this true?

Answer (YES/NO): NO